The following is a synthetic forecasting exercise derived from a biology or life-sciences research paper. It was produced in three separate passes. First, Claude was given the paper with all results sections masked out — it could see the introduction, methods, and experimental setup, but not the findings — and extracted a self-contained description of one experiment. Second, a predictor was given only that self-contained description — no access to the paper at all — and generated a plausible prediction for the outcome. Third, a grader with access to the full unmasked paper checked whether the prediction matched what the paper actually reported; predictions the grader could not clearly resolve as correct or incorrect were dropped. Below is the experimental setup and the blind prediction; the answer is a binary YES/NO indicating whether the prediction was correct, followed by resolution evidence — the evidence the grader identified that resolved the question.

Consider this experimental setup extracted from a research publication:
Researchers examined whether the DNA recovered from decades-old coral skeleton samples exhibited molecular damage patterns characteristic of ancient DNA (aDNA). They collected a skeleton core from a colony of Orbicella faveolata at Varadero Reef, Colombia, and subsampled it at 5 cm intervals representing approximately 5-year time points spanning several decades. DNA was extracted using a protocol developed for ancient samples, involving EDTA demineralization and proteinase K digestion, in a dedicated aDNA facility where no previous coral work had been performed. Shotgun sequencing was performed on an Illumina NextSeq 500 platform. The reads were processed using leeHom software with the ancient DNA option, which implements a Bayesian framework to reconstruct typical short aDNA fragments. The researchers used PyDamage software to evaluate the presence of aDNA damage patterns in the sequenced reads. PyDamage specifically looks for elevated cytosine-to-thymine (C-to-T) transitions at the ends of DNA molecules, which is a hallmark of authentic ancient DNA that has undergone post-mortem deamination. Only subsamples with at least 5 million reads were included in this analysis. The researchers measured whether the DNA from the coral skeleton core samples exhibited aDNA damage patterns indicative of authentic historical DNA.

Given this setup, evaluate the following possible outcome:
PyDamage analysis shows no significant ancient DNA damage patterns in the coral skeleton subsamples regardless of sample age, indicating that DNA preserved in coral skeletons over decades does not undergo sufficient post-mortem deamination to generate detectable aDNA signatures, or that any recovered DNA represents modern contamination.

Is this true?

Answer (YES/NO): NO